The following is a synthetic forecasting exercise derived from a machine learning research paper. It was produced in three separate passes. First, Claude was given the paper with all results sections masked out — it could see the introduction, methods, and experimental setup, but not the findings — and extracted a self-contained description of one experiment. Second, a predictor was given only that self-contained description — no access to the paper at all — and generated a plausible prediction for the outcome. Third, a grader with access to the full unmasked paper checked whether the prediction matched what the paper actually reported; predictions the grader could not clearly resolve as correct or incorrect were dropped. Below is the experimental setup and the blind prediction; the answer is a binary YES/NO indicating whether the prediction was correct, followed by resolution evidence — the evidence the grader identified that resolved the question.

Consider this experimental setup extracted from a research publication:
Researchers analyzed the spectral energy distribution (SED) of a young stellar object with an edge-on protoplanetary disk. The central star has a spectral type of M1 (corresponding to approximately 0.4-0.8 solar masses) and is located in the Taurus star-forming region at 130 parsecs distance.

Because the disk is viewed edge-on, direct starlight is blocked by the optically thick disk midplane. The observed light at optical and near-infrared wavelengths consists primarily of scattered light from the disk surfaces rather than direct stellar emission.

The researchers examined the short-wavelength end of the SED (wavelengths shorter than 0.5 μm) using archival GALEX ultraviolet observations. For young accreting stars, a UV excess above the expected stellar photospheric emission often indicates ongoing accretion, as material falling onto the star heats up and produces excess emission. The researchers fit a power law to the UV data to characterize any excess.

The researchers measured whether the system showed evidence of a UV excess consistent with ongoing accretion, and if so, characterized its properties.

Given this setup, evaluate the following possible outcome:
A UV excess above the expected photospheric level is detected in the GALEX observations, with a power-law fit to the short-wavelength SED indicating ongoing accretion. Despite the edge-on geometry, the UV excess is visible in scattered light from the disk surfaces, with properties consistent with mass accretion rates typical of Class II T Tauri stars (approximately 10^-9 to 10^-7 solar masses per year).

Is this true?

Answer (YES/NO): NO